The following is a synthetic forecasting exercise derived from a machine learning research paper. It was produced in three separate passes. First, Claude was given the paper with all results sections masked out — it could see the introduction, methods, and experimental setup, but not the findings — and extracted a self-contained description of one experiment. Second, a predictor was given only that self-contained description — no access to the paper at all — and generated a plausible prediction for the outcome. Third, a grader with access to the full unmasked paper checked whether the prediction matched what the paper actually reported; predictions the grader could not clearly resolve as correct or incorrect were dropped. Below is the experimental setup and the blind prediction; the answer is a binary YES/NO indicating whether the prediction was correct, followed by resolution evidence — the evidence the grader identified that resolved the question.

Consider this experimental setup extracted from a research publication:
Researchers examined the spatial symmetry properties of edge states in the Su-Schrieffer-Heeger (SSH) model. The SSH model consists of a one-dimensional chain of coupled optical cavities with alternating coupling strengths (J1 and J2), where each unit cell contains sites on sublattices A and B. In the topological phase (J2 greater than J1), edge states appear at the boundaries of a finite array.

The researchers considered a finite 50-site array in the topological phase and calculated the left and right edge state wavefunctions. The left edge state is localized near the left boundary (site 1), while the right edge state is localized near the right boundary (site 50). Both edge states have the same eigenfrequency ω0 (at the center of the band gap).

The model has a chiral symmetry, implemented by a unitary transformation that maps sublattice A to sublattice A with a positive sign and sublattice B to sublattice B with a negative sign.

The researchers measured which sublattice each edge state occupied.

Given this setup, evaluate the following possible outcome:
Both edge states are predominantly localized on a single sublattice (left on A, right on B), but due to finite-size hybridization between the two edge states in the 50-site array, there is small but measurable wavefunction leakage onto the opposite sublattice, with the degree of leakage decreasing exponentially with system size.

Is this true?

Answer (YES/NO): NO